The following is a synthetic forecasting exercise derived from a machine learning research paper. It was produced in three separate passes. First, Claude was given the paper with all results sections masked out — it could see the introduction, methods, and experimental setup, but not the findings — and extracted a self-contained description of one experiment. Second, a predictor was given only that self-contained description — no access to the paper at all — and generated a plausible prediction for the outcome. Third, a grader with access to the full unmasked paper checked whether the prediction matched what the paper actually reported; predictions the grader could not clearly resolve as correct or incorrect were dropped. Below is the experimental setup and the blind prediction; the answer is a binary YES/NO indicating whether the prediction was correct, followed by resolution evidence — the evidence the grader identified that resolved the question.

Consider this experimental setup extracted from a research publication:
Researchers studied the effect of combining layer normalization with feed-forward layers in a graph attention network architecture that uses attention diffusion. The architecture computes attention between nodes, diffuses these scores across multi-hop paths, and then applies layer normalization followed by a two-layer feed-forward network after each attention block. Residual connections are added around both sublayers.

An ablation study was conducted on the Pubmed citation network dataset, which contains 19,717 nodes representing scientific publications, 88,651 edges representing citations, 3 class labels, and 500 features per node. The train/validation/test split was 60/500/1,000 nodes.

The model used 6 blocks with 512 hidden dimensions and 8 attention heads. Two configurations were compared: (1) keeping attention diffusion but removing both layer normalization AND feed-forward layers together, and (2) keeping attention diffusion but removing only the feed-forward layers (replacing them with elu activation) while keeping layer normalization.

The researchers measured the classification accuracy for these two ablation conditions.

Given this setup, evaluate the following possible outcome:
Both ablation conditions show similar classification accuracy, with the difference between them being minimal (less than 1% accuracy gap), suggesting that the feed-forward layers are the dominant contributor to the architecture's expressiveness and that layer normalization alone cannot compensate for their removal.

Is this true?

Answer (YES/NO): NO